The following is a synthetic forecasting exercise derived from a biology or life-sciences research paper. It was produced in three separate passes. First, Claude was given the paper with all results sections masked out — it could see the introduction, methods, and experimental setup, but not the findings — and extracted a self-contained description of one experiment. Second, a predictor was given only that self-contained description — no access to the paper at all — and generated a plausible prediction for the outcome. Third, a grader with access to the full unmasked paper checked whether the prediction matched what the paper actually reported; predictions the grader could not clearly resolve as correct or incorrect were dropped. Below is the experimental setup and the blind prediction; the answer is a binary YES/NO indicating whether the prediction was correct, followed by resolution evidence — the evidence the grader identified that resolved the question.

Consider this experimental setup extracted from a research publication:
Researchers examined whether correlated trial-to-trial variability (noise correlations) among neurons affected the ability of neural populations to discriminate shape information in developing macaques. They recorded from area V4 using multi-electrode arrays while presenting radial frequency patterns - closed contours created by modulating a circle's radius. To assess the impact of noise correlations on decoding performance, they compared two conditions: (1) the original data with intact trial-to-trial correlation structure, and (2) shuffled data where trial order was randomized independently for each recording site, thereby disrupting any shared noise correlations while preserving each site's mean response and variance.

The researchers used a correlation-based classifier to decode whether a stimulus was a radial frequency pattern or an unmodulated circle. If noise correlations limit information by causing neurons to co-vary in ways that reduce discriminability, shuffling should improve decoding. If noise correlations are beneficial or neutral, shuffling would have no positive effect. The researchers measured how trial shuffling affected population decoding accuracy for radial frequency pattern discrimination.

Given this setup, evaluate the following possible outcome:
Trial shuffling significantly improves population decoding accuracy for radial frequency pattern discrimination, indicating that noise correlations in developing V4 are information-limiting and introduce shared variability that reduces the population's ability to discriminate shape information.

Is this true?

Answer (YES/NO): NO